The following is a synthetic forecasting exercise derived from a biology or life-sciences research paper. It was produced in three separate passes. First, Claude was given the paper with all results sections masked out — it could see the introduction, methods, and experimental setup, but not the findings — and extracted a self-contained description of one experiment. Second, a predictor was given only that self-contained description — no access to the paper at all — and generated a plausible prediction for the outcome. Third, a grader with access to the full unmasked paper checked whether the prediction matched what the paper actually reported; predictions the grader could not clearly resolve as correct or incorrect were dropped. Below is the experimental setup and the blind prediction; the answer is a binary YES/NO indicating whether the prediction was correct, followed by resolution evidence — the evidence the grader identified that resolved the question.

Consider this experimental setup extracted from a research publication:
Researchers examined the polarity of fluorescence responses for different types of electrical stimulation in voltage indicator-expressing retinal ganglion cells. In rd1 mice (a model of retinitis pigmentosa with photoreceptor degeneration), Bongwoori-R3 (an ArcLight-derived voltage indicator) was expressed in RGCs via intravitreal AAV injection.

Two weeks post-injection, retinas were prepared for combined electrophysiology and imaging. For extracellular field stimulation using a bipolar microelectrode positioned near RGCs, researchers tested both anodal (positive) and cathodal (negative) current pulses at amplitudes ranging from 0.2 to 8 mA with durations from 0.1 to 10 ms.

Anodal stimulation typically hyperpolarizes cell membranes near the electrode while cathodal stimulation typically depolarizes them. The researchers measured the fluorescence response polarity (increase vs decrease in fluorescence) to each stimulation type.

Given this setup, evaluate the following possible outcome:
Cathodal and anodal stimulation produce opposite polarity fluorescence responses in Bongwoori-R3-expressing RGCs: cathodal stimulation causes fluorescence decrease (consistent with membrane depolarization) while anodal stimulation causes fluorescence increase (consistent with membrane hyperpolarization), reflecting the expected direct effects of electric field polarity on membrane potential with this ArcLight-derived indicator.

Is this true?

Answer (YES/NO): NO